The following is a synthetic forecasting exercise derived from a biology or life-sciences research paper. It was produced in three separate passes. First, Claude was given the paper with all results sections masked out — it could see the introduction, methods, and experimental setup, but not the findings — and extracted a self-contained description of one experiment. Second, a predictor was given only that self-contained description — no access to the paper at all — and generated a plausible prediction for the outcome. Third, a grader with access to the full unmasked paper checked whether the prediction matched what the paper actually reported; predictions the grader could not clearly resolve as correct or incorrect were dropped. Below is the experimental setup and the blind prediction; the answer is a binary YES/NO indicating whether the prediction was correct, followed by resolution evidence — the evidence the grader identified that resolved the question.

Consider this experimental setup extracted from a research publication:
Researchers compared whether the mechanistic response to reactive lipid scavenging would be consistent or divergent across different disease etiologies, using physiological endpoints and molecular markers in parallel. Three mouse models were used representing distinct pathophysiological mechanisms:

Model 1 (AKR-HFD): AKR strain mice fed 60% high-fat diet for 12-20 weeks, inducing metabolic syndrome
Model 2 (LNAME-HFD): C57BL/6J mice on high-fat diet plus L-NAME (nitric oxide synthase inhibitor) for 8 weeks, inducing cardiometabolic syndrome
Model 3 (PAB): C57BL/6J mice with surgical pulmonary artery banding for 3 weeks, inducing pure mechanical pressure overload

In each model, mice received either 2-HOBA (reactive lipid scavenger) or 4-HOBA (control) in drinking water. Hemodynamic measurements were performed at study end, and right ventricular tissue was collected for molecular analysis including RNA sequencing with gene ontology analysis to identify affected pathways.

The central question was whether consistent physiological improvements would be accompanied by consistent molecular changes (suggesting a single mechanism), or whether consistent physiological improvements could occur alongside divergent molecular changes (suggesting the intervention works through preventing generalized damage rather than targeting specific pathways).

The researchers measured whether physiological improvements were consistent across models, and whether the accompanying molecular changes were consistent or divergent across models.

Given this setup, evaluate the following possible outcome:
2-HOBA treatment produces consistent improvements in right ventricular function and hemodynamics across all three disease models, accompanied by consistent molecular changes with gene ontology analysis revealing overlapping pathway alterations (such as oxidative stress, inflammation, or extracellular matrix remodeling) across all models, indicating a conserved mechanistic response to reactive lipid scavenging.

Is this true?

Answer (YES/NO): NO